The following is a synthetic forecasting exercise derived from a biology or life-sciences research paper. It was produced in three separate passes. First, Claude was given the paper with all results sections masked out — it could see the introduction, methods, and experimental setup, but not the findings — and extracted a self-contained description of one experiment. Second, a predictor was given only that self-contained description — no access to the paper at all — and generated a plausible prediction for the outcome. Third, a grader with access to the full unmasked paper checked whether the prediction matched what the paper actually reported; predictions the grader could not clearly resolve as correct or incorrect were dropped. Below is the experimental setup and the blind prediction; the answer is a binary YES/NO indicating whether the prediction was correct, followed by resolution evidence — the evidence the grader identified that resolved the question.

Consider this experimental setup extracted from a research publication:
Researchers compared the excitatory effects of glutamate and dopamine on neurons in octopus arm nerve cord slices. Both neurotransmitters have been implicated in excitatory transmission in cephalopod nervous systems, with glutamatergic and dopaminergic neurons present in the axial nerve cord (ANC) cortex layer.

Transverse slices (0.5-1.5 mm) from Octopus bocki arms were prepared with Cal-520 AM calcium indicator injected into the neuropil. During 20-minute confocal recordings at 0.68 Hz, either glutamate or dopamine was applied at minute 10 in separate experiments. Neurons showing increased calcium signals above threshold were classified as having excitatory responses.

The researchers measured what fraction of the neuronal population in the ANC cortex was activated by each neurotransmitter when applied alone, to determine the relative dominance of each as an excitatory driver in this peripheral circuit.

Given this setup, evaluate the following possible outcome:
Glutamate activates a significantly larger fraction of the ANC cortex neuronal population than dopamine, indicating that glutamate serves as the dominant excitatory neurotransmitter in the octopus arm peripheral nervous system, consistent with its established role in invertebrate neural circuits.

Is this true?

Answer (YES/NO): NO